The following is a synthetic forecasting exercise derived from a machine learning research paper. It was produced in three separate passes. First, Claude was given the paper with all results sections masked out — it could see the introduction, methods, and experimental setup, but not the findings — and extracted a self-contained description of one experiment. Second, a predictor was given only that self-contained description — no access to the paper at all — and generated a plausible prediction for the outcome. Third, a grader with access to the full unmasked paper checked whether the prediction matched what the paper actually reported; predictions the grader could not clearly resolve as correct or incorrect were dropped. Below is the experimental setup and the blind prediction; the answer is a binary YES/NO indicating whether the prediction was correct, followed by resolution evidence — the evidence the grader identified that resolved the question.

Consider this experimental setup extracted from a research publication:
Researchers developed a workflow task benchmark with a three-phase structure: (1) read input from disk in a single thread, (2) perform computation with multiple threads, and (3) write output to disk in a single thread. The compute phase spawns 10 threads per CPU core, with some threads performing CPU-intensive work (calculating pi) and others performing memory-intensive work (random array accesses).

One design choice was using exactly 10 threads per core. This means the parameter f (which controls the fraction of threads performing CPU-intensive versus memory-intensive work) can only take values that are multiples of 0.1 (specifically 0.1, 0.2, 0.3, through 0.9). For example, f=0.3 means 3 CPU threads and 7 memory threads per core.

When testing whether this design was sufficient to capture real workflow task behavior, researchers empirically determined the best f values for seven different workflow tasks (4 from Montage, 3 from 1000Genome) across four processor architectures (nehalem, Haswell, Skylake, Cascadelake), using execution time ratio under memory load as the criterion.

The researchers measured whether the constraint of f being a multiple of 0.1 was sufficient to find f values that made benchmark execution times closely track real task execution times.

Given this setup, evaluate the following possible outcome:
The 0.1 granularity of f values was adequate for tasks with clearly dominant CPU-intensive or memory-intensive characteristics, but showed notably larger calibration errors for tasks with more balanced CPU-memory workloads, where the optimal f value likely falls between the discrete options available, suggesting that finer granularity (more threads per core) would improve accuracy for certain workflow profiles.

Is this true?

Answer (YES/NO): NO